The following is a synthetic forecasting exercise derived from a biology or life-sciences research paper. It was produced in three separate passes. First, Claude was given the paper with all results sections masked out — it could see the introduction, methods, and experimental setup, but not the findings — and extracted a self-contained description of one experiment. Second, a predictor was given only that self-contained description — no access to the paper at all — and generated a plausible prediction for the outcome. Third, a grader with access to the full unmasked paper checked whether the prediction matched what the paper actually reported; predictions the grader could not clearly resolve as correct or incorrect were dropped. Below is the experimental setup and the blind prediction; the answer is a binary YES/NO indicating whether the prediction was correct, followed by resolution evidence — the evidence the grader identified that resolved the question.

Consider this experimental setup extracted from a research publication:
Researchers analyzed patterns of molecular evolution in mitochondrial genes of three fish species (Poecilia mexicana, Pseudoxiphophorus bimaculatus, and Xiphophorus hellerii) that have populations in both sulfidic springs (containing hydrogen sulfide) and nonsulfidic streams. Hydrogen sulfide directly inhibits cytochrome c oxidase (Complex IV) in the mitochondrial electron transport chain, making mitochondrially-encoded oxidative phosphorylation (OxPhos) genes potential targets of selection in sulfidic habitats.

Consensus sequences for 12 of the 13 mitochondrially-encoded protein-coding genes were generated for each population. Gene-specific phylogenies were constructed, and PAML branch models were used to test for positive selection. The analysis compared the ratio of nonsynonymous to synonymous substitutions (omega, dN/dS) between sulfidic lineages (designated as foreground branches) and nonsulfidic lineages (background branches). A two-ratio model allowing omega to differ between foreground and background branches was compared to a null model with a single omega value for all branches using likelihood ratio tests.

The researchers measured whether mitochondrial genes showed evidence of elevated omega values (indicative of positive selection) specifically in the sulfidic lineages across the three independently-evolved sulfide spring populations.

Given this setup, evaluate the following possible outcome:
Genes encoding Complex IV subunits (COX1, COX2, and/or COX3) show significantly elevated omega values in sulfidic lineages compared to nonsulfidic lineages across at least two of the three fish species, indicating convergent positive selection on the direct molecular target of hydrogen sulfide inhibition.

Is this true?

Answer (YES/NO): YES